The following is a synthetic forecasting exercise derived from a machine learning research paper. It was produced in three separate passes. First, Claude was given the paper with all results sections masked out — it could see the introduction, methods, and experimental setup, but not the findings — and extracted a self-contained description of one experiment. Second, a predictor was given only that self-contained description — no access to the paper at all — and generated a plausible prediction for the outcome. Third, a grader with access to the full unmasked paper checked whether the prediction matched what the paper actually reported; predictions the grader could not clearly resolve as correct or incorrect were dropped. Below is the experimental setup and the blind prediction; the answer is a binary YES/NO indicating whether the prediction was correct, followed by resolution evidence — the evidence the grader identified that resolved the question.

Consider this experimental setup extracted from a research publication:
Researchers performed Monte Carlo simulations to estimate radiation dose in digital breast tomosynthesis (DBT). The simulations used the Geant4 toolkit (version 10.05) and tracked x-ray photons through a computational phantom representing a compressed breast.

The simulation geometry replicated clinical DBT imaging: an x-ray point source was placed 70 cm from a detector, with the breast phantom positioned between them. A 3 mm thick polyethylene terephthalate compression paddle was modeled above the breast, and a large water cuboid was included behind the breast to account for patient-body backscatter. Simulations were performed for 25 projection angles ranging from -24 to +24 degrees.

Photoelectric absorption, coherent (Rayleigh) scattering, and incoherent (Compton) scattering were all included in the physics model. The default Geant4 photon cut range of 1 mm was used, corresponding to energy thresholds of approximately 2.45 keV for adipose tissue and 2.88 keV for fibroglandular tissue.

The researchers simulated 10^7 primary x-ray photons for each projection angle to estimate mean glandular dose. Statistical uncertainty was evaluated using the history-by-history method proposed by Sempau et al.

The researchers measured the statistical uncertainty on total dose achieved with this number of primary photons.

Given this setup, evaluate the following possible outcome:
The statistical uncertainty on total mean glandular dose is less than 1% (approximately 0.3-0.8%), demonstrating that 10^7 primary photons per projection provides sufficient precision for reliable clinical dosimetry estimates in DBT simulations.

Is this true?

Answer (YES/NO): YES